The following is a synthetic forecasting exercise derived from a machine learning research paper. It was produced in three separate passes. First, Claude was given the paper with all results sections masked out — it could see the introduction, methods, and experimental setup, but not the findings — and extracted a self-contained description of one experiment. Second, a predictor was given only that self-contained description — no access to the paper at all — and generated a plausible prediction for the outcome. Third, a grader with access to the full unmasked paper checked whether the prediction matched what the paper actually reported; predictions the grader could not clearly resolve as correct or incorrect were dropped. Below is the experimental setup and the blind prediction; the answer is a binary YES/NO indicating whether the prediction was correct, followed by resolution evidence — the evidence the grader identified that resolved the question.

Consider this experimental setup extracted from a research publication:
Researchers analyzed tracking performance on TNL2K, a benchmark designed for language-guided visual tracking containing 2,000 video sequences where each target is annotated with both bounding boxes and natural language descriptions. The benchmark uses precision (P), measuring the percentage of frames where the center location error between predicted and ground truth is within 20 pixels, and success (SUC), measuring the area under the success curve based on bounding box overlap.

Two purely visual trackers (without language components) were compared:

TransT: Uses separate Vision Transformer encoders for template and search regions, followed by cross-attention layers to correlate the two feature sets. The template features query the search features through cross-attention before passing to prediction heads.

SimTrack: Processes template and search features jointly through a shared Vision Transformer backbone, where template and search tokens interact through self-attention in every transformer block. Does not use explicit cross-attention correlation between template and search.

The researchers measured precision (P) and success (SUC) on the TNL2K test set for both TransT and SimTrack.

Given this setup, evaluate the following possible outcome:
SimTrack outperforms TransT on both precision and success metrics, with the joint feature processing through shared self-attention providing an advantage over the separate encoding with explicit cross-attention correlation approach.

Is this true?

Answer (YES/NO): YES